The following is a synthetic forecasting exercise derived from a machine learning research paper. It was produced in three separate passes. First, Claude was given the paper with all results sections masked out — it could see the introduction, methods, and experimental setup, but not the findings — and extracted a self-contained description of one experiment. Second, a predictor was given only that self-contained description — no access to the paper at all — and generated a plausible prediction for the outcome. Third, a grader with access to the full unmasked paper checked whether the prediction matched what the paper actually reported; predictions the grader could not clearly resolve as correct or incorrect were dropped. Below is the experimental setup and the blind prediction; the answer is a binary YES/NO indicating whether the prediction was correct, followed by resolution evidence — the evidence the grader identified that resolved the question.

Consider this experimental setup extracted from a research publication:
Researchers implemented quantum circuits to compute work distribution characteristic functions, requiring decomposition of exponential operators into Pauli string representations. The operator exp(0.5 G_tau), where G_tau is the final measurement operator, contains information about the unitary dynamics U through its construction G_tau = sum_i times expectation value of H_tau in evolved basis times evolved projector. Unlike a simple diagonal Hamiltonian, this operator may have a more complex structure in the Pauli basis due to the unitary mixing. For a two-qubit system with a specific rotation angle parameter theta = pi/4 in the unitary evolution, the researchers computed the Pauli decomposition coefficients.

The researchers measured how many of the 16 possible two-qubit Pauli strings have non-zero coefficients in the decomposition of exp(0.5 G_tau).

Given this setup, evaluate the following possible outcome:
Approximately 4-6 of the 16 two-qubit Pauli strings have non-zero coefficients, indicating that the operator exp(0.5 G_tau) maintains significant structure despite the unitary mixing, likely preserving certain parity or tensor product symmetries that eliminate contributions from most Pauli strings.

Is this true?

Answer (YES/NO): YES